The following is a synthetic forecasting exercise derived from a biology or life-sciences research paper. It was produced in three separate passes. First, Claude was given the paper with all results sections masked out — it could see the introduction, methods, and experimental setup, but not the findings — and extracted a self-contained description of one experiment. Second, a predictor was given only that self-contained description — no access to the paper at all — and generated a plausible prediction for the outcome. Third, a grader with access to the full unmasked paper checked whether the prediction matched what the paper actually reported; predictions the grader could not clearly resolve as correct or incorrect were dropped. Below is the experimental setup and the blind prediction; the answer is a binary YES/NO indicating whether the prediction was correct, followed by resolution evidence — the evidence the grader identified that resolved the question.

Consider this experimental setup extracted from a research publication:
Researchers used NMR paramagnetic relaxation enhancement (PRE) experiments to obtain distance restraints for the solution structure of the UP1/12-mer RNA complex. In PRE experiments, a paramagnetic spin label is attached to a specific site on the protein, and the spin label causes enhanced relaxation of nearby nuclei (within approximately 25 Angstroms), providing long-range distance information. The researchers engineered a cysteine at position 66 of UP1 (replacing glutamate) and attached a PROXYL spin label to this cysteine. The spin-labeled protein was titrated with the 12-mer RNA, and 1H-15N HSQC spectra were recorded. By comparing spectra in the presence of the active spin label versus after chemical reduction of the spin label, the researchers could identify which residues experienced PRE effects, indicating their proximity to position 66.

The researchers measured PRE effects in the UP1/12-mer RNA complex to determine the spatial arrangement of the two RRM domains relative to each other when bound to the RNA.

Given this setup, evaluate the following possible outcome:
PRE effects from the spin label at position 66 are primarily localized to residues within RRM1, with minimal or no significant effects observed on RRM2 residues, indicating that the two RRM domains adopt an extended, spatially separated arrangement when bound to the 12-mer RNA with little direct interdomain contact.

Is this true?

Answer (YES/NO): NO